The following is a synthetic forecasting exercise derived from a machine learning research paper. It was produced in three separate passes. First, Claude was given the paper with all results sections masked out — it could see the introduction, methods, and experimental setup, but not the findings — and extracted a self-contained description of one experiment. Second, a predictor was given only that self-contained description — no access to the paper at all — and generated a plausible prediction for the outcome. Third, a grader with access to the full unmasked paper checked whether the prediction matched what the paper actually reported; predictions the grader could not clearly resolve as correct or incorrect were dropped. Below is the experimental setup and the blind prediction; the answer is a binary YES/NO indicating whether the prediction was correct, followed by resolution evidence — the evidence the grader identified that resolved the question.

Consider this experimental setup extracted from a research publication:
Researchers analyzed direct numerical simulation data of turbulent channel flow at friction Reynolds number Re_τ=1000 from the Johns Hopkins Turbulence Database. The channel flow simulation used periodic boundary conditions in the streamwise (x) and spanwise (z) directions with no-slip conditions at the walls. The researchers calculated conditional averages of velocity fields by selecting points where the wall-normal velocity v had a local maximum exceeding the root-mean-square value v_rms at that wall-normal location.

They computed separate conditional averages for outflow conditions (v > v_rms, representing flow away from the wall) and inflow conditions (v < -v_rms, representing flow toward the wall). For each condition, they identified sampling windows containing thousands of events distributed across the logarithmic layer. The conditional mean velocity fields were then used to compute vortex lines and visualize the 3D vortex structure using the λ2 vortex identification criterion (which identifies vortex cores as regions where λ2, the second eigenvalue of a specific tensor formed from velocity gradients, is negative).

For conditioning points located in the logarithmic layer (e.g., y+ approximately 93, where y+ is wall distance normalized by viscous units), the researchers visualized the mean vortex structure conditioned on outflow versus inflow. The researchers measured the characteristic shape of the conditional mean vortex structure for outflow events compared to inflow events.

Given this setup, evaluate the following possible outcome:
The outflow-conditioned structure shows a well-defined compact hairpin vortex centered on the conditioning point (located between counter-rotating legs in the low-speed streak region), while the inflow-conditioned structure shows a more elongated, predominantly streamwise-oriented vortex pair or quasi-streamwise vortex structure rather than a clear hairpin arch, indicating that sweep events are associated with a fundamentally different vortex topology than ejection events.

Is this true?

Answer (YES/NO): NO